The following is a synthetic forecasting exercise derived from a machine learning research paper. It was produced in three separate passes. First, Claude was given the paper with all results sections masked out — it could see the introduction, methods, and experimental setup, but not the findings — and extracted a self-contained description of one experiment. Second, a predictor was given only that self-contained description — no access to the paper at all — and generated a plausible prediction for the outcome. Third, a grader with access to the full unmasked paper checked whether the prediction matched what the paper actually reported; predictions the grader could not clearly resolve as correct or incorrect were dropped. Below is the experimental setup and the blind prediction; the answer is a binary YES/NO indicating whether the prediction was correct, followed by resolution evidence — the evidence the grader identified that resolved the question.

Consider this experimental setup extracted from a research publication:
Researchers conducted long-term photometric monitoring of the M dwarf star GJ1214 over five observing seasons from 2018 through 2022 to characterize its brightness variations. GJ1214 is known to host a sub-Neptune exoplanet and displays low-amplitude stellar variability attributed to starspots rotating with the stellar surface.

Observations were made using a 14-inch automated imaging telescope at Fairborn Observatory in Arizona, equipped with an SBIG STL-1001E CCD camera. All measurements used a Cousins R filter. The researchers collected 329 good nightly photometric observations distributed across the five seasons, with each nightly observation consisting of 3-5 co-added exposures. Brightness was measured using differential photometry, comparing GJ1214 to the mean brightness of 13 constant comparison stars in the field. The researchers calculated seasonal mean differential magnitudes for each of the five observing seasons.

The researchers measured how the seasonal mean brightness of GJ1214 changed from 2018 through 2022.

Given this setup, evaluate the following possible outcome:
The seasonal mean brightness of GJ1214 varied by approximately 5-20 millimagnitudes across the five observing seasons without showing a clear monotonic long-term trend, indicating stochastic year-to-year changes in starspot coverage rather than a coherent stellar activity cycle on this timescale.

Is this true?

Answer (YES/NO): NO